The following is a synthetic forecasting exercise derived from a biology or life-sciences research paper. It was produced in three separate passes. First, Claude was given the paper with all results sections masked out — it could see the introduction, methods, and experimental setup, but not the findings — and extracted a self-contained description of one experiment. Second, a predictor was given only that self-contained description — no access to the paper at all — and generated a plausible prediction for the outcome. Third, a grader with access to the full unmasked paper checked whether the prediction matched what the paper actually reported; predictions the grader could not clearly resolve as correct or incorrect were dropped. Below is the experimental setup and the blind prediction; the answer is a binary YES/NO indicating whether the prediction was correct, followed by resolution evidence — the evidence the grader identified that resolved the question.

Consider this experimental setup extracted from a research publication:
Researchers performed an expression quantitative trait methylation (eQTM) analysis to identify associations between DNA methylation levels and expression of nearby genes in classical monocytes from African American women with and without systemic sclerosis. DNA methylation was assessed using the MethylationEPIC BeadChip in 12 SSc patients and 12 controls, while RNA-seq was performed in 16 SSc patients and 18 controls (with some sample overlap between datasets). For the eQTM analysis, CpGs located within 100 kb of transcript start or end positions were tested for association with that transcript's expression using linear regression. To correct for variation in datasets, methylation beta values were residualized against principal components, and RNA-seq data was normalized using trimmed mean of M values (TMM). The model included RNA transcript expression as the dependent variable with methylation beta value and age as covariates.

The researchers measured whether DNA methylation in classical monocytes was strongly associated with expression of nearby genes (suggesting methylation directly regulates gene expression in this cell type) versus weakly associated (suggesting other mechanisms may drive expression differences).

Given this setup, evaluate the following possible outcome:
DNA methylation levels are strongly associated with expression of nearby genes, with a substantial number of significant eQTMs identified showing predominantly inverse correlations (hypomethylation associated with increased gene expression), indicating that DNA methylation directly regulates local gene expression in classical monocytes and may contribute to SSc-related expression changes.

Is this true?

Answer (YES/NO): NO